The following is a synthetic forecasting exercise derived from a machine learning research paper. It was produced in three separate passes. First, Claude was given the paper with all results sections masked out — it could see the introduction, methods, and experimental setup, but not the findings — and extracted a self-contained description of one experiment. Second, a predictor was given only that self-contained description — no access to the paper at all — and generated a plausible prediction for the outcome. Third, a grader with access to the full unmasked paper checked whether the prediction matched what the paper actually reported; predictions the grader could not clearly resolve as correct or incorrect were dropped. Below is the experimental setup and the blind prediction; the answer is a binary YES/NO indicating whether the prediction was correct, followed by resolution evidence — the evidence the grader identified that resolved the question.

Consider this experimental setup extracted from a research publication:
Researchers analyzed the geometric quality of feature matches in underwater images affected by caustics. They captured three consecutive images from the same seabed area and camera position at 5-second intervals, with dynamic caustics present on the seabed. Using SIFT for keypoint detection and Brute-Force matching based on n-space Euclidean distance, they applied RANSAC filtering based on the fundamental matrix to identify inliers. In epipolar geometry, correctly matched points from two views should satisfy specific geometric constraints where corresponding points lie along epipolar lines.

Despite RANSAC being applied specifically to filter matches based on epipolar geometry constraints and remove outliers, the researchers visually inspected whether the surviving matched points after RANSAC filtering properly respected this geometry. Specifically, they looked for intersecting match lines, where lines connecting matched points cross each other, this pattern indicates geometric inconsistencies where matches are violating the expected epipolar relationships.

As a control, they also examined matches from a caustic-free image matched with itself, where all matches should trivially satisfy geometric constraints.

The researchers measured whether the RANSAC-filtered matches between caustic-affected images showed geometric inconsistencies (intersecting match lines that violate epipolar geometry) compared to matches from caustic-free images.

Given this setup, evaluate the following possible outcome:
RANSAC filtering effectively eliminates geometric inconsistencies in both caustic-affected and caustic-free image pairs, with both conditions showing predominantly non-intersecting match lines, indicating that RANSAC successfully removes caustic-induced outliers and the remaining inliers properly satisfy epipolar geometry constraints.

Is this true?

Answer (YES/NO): NO